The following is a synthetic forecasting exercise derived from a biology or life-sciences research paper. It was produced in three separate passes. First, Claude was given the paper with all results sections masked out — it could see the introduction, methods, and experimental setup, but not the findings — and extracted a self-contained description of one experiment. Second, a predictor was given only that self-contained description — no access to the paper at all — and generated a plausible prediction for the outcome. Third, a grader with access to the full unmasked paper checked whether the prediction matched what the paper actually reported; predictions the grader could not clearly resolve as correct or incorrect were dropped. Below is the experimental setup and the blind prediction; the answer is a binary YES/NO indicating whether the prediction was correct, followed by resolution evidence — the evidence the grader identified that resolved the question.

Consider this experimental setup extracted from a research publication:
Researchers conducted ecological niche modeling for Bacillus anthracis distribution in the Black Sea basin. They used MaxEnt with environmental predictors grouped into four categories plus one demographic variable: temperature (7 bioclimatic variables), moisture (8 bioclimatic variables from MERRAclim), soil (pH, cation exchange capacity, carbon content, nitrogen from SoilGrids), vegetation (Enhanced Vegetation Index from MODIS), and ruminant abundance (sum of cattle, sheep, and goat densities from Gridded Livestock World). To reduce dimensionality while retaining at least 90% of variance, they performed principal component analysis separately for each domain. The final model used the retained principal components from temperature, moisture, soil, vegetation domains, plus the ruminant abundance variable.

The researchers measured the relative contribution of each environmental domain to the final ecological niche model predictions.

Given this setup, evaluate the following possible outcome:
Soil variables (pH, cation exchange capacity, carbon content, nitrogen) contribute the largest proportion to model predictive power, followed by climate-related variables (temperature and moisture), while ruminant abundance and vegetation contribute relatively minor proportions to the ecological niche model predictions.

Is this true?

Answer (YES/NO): NO